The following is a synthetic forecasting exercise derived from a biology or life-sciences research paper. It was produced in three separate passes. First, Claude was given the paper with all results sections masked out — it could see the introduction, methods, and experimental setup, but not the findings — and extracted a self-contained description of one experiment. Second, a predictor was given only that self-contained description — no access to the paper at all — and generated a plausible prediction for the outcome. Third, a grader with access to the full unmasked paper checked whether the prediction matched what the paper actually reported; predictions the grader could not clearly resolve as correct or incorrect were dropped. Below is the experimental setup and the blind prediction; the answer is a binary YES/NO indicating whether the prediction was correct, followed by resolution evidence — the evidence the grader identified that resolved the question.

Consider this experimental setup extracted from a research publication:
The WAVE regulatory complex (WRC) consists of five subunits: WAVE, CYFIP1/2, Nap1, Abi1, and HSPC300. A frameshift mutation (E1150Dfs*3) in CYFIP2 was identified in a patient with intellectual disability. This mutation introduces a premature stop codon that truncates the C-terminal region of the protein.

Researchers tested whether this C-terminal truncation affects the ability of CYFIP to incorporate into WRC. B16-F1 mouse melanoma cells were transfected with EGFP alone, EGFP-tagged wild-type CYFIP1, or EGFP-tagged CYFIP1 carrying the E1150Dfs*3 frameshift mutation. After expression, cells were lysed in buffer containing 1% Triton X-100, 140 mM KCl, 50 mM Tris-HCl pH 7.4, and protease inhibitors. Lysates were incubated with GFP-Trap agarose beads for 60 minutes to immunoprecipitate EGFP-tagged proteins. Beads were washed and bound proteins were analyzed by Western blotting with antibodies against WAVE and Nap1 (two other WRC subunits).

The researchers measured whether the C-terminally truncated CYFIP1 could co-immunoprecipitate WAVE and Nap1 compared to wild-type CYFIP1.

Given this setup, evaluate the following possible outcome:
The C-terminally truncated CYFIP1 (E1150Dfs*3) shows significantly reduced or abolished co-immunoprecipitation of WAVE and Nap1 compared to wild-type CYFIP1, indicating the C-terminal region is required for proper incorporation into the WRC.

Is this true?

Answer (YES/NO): YES